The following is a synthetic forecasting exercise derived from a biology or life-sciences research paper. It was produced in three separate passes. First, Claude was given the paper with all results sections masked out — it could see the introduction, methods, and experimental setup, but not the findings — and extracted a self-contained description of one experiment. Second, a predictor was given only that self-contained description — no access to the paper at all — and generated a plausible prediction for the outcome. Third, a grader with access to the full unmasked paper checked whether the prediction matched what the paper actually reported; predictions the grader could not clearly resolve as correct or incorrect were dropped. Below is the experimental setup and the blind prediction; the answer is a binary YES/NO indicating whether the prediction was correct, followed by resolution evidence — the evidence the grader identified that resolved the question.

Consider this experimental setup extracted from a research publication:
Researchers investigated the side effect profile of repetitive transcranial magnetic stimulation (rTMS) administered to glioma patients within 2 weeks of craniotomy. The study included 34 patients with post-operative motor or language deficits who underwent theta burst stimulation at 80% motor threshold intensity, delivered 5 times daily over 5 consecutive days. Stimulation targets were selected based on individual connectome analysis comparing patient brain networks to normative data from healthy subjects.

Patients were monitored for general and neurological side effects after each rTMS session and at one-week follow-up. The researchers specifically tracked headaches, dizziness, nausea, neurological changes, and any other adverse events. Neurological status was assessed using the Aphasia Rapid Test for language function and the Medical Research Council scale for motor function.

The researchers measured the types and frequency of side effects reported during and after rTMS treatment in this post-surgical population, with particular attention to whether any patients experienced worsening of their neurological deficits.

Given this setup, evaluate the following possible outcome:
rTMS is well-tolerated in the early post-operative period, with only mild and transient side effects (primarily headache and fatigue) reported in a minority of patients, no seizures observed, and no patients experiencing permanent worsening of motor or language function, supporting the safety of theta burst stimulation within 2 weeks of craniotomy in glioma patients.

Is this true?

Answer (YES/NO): NO